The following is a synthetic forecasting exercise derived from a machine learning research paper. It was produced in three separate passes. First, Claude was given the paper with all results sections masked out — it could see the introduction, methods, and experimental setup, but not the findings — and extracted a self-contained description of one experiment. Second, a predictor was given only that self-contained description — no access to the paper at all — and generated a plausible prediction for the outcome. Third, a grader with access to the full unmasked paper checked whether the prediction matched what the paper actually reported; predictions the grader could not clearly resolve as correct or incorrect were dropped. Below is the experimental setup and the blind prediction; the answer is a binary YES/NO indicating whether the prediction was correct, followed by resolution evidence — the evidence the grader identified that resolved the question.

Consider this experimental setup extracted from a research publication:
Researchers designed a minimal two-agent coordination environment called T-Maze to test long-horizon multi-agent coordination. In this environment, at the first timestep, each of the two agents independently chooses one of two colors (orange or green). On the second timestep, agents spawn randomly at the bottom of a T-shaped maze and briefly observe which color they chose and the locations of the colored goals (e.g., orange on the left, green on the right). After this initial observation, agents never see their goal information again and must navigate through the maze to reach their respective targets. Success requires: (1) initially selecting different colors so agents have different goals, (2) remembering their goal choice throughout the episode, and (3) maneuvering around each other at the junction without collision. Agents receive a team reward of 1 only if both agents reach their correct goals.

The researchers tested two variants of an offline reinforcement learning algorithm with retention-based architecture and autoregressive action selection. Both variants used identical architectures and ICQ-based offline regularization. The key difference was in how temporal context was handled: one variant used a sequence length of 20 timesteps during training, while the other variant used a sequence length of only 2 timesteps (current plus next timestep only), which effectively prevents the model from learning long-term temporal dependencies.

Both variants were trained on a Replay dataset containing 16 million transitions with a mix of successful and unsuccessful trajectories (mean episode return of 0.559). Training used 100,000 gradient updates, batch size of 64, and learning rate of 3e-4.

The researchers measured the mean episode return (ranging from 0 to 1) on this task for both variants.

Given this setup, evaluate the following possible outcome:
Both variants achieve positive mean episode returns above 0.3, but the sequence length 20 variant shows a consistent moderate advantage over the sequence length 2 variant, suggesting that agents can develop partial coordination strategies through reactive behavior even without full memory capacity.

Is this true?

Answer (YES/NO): NO